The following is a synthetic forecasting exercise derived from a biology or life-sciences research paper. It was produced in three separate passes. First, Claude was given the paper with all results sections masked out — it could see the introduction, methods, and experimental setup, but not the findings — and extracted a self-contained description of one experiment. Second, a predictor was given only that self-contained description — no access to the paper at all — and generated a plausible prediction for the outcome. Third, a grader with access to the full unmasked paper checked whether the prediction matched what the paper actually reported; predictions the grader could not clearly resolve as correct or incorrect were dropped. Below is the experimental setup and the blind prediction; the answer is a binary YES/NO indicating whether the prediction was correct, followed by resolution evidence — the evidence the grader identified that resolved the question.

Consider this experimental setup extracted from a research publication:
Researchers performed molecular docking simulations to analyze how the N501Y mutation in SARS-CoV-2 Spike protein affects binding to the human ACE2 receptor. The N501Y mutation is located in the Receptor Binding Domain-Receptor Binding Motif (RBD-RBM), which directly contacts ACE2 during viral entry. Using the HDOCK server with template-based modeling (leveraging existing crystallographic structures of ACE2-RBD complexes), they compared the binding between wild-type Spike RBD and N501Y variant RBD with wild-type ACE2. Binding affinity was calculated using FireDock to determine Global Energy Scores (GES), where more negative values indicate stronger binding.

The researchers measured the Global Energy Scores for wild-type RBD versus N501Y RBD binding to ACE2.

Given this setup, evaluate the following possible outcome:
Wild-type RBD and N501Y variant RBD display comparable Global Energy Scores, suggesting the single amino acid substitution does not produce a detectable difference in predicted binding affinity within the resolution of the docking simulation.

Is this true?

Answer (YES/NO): NO